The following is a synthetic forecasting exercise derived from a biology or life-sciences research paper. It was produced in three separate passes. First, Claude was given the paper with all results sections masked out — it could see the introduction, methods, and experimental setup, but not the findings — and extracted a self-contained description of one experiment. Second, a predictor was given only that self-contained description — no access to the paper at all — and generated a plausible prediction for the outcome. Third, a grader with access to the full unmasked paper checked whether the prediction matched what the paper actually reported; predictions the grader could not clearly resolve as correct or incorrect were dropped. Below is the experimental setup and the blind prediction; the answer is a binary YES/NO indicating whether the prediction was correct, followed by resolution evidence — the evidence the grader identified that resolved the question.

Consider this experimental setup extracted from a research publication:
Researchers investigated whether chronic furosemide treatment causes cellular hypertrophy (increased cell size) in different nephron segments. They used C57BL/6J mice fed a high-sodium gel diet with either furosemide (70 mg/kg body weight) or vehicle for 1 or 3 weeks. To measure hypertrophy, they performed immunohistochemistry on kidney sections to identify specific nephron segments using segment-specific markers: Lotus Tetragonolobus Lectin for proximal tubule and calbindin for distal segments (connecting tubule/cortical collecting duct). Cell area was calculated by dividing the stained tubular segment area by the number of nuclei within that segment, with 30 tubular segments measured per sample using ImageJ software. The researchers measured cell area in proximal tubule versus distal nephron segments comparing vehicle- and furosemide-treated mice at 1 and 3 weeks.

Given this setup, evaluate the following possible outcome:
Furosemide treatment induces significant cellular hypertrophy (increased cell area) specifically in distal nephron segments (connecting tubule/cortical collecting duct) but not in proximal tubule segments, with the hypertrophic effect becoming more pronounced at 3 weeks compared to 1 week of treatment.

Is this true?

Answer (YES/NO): NO